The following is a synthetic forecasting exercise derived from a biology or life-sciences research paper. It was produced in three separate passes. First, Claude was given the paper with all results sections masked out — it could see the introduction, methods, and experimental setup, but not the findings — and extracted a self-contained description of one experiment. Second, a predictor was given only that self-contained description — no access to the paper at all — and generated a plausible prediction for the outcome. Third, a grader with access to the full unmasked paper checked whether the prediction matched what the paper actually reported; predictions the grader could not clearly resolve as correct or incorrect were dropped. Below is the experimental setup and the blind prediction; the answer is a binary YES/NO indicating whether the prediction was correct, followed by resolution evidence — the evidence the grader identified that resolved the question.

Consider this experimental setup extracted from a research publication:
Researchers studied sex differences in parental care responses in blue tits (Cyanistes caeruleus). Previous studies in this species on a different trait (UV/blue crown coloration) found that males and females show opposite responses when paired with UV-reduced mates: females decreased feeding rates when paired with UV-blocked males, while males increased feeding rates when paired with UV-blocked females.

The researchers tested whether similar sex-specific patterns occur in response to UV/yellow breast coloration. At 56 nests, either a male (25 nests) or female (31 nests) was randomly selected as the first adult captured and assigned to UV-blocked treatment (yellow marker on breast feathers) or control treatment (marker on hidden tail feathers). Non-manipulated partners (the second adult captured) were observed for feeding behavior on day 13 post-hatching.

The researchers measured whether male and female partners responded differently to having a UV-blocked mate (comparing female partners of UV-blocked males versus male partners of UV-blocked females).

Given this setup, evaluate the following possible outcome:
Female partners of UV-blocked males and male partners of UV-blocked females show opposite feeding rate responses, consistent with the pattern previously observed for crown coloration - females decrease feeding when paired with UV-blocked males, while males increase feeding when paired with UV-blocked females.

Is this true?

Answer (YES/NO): NO